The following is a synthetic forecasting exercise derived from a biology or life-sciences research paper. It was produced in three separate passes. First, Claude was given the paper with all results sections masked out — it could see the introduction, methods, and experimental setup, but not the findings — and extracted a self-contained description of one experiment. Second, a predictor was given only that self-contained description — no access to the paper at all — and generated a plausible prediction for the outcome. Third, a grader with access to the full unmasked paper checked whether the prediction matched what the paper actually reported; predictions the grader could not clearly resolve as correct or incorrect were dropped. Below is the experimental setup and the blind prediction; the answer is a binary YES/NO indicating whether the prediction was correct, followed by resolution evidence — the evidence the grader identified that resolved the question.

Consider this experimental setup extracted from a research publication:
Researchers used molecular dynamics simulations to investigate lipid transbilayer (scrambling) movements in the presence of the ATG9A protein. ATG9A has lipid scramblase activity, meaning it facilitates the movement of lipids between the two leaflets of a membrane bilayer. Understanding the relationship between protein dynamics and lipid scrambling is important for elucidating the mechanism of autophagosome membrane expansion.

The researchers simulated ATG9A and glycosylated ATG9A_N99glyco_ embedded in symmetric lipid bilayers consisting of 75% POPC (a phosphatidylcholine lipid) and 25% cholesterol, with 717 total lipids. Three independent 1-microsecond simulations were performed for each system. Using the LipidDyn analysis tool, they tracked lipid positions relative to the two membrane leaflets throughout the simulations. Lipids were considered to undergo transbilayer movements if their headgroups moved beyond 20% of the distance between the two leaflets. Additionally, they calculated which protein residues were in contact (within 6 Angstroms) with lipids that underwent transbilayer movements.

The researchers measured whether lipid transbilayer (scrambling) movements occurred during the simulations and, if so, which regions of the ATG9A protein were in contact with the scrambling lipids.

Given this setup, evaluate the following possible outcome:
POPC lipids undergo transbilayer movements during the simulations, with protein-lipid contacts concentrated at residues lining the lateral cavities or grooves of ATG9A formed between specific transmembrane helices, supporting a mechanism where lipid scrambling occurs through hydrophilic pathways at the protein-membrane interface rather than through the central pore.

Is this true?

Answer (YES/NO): NO